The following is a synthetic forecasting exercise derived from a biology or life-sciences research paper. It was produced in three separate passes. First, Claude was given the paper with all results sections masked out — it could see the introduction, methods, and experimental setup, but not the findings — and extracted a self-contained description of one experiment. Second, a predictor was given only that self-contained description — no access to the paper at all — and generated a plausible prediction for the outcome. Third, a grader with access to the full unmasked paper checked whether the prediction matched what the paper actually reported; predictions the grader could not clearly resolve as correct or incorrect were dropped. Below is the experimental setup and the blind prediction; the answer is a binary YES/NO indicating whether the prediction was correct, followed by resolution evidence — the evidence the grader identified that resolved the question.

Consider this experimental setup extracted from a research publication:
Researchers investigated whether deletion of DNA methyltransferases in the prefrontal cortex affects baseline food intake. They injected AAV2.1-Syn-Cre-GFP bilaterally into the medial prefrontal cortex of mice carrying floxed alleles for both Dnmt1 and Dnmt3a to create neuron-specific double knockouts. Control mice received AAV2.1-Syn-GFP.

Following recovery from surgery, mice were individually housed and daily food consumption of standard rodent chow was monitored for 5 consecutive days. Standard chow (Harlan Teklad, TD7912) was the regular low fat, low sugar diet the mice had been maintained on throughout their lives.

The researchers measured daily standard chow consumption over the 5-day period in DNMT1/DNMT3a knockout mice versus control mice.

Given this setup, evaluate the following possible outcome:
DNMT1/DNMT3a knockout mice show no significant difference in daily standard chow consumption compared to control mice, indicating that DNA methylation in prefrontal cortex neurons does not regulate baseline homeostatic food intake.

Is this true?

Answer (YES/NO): YES